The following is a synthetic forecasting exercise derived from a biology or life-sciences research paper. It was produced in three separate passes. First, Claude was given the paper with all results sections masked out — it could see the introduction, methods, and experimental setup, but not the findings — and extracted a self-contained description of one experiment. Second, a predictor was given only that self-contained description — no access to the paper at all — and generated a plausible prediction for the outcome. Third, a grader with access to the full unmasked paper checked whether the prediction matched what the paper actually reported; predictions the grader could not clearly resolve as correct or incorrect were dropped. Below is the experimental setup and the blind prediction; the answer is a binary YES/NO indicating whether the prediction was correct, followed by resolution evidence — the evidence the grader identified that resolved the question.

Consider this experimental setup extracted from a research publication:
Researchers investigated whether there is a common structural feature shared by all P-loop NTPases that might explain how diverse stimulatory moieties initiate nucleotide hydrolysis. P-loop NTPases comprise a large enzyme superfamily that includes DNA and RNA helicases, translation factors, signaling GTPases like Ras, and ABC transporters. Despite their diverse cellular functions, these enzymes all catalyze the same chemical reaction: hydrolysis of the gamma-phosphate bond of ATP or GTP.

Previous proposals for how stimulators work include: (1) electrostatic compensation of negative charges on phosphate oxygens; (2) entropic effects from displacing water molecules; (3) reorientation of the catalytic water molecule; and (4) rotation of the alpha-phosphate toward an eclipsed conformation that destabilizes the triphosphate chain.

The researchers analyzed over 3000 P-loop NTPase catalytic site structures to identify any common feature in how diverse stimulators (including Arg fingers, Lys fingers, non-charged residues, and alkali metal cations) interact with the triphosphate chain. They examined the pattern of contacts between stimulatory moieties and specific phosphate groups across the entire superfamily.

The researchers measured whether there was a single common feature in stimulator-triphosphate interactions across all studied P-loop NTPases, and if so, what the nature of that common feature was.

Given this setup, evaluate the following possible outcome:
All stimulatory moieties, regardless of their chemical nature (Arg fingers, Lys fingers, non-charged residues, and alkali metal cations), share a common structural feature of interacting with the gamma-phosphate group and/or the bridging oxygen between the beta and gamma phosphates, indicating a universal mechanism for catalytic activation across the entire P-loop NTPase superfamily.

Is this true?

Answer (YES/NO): NO